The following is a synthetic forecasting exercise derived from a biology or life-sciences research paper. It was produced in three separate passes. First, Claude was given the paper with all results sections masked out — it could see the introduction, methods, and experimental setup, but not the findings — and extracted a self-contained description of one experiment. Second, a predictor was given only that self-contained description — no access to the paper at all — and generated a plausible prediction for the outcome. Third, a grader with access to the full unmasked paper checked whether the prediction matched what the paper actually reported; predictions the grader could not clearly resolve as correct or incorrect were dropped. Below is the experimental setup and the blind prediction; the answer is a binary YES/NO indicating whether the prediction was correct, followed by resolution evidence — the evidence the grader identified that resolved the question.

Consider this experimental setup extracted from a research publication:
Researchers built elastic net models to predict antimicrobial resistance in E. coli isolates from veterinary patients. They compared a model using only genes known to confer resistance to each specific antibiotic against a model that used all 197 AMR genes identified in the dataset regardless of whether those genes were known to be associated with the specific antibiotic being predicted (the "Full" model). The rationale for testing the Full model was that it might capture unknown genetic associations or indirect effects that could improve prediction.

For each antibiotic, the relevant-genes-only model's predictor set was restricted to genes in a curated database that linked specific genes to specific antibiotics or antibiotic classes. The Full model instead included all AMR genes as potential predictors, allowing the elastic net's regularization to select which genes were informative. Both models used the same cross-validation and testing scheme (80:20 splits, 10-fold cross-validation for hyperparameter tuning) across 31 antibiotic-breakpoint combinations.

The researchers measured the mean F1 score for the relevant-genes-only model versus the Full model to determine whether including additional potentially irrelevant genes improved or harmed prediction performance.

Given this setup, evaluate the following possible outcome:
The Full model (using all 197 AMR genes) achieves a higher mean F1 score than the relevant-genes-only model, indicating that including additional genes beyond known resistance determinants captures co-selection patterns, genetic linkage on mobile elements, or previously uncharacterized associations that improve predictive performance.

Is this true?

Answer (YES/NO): NO